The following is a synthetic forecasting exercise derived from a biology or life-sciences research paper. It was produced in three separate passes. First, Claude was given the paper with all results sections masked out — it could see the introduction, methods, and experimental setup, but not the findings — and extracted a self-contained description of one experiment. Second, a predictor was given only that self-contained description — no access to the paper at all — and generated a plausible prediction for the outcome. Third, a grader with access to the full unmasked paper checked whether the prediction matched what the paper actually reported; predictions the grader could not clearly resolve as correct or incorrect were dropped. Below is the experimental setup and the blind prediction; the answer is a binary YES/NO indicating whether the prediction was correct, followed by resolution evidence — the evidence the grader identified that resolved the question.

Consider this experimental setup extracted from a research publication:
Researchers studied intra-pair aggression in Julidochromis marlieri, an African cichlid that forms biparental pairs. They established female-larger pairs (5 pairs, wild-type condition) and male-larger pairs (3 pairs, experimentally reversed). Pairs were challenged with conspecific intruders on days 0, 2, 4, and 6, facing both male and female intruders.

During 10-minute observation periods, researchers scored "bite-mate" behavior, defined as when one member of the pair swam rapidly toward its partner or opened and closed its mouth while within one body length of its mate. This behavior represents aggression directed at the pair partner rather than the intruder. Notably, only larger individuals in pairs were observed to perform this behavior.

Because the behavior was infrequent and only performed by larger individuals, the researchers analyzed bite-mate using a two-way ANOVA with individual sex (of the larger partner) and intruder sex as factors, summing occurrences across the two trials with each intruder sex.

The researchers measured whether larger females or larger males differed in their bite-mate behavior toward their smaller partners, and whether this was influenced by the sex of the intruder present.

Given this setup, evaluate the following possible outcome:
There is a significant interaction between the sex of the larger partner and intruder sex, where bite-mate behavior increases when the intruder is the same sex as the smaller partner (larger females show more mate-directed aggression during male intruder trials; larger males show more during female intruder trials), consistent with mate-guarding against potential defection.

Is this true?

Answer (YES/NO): NO